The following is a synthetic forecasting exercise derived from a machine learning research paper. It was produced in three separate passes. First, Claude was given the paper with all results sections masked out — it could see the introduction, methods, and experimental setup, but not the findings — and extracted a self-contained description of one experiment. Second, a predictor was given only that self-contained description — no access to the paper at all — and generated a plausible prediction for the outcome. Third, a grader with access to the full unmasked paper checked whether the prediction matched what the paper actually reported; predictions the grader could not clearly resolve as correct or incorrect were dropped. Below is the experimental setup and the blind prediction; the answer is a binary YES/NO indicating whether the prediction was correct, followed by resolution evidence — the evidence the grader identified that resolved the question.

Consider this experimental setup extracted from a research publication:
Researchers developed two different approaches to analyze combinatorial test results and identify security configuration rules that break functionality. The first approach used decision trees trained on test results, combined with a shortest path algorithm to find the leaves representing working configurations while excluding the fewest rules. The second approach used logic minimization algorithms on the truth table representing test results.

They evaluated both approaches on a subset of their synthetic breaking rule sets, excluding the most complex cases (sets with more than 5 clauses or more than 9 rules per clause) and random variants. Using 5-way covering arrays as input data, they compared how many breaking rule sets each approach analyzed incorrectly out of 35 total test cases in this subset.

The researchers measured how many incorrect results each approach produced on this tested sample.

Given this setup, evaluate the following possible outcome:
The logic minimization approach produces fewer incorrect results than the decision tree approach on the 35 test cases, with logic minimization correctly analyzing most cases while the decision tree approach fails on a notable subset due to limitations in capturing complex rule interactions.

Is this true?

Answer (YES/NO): YES